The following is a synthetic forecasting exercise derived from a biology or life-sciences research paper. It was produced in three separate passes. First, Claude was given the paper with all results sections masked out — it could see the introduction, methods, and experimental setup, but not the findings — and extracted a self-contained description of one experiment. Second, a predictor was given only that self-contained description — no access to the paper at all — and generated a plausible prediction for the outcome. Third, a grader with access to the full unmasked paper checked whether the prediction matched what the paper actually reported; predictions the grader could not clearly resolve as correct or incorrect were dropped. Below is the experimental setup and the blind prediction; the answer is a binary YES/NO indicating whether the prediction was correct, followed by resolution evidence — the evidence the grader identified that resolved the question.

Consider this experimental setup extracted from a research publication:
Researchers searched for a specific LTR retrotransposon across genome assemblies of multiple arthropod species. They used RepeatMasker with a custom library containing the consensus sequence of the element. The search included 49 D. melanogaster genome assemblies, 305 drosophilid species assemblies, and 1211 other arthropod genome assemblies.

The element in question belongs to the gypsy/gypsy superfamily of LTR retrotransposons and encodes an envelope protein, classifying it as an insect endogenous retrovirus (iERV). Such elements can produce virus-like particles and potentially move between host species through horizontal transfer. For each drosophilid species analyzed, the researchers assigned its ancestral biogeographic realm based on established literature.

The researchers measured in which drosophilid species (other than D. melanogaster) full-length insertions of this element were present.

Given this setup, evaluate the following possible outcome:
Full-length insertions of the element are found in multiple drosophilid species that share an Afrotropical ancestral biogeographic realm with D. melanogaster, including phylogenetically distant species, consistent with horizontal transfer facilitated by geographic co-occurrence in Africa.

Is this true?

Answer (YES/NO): YES